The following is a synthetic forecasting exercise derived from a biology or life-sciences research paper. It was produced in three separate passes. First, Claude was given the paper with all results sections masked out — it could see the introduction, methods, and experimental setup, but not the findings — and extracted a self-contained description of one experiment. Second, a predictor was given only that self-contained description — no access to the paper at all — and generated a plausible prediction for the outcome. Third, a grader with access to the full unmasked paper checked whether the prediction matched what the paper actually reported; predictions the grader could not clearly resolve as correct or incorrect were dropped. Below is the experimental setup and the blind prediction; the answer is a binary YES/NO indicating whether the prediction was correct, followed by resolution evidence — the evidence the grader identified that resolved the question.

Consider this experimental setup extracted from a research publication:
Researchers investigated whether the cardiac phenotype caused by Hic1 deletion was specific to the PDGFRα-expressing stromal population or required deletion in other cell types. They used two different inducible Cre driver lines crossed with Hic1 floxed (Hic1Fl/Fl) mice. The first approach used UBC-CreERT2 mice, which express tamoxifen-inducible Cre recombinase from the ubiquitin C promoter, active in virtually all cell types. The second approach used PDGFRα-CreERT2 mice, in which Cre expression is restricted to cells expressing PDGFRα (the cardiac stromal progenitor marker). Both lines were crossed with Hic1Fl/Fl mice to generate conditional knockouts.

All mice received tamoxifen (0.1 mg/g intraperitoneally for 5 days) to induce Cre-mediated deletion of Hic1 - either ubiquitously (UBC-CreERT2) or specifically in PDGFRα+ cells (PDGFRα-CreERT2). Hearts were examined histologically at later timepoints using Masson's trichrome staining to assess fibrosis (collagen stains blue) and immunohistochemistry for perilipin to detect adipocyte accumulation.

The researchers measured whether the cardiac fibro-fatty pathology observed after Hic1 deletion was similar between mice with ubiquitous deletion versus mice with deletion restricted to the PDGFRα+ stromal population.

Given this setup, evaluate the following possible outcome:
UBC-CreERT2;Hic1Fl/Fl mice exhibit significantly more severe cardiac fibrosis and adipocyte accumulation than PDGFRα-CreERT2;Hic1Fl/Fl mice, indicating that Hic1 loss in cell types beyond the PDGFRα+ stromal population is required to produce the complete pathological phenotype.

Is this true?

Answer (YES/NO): NO